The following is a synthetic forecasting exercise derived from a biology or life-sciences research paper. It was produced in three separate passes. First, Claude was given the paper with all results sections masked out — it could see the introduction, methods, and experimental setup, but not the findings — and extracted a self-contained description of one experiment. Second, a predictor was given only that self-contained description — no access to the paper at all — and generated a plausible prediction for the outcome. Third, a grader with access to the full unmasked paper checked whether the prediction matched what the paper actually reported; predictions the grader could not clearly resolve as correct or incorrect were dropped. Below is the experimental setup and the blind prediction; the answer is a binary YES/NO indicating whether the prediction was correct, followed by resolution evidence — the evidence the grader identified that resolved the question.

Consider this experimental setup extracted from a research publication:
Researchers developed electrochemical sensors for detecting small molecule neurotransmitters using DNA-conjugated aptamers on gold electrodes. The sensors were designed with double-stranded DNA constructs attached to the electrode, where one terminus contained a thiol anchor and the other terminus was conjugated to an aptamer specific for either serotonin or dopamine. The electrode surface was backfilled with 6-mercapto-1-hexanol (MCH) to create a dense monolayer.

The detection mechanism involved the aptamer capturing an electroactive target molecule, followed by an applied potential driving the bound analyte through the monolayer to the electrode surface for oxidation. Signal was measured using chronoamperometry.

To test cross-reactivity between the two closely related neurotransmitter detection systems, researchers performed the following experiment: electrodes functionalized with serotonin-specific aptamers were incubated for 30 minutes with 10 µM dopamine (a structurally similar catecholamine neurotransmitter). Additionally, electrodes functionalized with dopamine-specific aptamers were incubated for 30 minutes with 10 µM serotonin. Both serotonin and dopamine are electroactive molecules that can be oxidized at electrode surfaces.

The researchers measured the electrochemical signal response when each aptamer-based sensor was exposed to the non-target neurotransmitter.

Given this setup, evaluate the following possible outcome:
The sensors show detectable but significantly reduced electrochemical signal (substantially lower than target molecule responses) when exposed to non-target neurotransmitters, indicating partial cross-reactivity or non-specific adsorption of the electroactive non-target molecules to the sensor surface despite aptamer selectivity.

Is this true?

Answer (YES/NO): NO